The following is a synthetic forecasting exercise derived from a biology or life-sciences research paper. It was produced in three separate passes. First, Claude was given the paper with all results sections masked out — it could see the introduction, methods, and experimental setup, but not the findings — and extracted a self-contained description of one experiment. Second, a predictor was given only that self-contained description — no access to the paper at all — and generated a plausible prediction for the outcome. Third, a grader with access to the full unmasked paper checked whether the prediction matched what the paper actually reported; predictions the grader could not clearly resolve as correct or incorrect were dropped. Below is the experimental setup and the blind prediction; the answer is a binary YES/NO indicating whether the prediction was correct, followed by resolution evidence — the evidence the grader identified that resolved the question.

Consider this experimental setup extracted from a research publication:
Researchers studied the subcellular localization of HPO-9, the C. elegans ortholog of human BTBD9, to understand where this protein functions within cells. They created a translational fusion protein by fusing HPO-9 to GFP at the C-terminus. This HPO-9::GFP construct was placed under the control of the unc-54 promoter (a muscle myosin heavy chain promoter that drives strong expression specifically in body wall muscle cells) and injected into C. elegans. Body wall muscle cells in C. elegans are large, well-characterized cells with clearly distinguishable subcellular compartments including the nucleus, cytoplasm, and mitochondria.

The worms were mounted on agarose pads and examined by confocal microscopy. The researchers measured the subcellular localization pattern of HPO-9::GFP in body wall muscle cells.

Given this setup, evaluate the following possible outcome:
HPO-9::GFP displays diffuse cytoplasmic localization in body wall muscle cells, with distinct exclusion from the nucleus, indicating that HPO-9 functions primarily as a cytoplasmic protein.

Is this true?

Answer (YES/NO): YES